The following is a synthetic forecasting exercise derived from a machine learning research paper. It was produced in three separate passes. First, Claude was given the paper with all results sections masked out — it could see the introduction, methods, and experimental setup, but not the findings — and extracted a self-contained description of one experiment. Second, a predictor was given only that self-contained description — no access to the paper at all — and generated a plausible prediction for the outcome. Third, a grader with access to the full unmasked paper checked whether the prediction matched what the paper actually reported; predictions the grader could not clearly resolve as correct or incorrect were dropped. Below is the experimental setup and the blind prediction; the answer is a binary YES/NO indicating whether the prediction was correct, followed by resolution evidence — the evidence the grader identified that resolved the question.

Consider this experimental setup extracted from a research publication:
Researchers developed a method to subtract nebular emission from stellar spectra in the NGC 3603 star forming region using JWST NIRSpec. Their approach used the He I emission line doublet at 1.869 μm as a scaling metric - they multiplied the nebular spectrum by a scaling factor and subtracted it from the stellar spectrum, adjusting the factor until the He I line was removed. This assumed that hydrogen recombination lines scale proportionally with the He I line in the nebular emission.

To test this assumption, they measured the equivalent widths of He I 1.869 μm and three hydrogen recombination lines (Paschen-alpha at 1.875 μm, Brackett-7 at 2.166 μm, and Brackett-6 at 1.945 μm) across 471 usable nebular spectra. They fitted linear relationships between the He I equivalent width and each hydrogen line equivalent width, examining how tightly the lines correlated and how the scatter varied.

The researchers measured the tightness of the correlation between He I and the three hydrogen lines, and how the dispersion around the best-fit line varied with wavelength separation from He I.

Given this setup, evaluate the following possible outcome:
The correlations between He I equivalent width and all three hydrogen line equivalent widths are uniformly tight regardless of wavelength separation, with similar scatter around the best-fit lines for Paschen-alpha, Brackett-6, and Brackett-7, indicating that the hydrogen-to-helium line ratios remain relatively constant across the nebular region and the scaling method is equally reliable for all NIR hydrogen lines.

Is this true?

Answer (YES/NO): NO